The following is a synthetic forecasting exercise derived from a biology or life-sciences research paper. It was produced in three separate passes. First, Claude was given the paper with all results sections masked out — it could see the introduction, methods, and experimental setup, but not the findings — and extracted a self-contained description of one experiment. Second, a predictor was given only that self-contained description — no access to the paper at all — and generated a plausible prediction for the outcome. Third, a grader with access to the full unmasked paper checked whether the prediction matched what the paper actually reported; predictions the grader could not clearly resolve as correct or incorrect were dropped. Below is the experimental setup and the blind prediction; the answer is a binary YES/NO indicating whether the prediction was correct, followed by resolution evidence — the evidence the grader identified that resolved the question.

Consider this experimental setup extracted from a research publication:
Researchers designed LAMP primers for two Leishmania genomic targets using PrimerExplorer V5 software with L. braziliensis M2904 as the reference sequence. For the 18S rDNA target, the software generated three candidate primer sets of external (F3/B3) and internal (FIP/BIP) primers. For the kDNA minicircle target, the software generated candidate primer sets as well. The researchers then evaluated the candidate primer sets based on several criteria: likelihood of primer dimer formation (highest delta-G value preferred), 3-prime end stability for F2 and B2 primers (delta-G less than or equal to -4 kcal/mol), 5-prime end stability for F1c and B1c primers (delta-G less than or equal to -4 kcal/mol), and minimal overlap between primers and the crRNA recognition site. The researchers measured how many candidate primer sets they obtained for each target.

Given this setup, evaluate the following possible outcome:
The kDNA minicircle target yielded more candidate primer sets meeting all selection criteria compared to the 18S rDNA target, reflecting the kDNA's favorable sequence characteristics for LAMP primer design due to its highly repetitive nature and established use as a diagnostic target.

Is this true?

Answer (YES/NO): NO